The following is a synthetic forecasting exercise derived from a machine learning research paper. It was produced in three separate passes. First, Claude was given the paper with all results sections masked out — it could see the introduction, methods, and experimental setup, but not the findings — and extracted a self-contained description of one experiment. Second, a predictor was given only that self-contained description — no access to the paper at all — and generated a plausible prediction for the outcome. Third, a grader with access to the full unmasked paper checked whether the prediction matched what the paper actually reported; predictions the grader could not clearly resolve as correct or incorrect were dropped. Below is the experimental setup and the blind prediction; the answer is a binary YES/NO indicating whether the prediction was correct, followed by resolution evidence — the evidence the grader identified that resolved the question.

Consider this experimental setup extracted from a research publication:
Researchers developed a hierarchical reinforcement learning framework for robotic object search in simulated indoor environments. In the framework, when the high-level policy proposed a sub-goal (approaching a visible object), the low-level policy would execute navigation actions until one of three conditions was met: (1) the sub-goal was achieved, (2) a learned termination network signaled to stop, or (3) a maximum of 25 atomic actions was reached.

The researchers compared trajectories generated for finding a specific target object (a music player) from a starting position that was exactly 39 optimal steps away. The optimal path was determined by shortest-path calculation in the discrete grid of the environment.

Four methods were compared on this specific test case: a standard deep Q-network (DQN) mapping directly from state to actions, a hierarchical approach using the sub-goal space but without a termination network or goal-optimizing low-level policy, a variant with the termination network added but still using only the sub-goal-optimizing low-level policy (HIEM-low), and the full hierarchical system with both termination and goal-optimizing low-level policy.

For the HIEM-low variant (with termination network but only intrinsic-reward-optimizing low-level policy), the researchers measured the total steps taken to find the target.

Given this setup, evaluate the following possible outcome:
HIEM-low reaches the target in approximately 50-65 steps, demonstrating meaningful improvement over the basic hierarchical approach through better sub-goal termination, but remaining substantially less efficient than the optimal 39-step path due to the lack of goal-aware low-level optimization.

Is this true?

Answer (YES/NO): NO